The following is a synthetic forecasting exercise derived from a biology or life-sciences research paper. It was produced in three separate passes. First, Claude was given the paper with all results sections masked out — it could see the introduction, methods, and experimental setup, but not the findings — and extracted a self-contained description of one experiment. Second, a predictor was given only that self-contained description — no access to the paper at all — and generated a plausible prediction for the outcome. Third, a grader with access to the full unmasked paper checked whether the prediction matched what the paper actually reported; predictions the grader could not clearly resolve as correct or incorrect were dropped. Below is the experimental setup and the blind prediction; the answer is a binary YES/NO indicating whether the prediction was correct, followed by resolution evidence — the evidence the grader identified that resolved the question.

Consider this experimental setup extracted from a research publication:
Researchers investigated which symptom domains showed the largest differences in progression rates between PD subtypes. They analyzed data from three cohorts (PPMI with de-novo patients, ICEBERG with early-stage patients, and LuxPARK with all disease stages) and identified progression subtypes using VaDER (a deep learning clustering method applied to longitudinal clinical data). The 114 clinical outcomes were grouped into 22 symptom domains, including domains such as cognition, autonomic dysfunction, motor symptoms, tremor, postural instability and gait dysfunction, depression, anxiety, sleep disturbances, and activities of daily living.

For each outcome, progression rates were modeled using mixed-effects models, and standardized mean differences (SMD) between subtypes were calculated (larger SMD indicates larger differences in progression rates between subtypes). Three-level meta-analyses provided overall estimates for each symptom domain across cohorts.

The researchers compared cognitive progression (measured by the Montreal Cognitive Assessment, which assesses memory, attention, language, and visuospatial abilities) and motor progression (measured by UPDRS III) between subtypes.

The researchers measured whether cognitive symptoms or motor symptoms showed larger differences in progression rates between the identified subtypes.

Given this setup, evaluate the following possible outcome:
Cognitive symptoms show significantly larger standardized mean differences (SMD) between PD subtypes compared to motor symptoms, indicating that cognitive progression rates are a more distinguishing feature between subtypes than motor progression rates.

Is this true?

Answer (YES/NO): NO